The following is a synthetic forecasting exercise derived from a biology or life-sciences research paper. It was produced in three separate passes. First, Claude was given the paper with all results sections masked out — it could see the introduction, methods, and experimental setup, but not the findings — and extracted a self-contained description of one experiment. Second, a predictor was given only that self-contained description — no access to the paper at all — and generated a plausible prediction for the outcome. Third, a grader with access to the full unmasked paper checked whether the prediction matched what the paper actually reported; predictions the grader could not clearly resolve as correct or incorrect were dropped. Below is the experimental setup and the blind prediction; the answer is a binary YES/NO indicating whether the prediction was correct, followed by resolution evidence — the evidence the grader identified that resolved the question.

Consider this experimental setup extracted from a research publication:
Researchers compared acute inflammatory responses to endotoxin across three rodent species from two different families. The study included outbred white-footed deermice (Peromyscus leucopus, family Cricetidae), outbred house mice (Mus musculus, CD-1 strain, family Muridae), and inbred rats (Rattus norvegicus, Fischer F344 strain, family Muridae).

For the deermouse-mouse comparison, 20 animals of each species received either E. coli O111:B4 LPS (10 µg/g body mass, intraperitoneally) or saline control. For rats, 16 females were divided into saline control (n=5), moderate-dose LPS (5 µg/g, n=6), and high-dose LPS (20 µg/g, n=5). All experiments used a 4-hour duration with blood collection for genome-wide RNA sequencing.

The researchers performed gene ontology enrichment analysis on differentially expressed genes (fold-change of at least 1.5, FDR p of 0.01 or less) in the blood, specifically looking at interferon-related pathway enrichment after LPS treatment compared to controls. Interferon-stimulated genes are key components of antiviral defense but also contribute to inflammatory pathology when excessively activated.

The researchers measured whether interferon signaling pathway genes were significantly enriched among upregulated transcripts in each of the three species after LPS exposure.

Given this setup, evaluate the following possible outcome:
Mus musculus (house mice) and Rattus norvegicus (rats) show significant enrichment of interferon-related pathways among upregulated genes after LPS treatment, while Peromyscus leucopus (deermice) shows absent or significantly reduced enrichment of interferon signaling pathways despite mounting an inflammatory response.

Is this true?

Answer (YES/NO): YES